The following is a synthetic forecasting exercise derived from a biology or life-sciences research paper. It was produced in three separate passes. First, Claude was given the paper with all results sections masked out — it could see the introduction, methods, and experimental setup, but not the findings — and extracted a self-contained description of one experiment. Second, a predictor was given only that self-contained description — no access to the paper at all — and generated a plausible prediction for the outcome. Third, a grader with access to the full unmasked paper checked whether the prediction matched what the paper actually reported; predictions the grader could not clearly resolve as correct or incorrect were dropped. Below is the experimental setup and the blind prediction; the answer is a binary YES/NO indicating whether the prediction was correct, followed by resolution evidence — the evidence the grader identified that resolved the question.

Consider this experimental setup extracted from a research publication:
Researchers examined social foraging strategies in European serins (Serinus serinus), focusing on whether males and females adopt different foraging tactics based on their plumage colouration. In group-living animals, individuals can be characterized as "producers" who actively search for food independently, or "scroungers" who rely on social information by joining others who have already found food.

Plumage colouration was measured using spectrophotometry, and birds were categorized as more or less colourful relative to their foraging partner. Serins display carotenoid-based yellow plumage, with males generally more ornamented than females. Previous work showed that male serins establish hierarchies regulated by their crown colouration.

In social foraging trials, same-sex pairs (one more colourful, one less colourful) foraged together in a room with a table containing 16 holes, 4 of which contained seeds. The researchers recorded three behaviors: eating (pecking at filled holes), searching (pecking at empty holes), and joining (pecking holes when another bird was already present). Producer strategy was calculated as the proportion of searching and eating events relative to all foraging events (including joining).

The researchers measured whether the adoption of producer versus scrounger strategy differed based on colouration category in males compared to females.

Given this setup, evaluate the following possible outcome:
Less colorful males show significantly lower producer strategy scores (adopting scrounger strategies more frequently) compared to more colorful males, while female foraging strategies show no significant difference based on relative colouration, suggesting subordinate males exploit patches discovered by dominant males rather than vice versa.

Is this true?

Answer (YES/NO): NO